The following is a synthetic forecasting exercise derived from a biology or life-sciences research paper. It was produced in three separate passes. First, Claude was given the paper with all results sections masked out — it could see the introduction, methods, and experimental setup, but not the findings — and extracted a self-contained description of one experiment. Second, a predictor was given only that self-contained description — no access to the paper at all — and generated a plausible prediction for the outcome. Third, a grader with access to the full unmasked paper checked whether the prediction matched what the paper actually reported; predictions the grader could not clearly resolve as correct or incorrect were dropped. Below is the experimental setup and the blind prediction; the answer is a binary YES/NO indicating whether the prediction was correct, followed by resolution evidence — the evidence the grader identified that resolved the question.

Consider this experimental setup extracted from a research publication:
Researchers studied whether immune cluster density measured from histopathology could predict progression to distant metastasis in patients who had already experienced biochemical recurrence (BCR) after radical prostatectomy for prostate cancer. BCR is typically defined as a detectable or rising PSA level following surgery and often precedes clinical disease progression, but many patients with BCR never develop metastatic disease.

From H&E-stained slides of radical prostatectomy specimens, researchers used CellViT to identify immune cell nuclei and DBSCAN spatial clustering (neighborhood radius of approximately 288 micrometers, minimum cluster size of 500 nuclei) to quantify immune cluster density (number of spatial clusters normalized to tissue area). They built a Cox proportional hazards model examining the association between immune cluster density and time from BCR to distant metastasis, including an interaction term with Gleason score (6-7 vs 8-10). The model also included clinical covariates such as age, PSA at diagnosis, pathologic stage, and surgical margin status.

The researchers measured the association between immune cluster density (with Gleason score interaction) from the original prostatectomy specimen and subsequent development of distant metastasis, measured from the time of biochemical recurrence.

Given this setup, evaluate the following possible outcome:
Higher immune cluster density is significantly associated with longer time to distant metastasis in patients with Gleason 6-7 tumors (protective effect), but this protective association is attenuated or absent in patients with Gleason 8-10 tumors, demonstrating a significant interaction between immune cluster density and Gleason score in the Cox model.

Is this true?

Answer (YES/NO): NO